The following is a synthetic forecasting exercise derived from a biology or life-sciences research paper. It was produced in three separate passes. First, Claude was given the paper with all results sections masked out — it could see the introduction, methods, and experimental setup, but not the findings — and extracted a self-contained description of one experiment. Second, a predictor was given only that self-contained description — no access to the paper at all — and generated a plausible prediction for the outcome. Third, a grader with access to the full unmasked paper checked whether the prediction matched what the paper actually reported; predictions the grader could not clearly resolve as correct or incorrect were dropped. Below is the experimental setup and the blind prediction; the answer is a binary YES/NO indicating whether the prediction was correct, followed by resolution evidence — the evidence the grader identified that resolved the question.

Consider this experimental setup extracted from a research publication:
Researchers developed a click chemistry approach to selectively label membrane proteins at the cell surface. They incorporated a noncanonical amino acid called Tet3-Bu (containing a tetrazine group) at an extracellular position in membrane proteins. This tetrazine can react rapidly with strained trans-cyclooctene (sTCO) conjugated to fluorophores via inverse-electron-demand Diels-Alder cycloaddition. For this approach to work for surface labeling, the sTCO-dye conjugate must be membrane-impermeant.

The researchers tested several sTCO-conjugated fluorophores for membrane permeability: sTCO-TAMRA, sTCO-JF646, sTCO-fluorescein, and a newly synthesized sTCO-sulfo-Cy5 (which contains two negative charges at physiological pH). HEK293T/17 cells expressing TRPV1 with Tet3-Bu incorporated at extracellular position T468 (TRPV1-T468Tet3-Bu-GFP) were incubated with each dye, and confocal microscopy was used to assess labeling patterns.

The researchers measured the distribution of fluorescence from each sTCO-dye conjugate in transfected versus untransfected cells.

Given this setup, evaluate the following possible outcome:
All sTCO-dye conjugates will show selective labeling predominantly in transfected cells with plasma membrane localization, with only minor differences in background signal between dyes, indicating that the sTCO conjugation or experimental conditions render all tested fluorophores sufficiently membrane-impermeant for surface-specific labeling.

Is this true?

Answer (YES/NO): NO